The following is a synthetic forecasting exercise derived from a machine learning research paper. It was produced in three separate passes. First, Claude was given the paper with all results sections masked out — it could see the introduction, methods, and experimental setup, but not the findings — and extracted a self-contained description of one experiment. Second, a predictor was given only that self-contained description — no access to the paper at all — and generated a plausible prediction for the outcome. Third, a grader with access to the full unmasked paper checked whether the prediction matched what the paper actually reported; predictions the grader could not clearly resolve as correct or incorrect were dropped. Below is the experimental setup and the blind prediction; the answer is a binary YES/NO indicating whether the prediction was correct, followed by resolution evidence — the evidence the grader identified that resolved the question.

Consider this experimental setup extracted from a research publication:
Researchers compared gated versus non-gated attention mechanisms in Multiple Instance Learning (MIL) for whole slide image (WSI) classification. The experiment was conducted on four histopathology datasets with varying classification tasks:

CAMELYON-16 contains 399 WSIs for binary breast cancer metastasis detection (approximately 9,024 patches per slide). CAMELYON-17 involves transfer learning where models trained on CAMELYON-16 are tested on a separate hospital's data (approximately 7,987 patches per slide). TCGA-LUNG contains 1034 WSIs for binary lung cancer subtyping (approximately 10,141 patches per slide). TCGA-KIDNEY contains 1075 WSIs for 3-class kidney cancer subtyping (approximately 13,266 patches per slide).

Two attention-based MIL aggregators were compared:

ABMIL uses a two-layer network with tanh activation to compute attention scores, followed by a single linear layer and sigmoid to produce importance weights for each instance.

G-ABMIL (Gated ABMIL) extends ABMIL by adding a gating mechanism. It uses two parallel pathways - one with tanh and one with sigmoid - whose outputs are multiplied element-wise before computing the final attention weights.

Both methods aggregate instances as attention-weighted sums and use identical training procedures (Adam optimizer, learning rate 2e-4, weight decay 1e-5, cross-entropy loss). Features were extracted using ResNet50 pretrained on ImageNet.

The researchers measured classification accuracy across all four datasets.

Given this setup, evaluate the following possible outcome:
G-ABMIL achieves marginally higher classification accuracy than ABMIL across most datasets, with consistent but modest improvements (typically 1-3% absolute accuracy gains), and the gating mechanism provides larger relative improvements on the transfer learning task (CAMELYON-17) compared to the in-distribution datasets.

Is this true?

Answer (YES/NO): NO